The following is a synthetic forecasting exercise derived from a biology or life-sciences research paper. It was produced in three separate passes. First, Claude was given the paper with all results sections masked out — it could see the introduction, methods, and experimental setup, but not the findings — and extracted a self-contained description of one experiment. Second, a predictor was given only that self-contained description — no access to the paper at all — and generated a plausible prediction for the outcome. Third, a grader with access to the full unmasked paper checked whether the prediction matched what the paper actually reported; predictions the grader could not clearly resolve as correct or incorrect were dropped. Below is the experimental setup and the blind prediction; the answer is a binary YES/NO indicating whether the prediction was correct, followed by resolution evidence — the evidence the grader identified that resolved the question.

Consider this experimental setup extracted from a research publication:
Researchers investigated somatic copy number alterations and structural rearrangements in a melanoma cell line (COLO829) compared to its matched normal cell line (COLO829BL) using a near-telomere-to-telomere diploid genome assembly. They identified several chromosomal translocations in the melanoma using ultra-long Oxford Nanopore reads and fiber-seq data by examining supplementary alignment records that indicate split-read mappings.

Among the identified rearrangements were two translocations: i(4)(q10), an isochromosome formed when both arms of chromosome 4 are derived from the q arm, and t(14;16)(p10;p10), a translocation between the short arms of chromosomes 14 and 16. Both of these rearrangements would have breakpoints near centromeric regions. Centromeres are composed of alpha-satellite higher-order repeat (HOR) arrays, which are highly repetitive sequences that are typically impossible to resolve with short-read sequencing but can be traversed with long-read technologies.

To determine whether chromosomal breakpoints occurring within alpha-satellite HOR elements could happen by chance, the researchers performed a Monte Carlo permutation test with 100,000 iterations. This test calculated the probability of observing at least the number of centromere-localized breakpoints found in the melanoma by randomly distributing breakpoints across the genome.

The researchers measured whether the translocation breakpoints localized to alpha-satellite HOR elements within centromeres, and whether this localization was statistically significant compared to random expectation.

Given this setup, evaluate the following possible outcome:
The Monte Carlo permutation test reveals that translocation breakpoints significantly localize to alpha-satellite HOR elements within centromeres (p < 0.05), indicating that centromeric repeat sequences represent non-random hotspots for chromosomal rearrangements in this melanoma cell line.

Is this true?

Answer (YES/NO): YES